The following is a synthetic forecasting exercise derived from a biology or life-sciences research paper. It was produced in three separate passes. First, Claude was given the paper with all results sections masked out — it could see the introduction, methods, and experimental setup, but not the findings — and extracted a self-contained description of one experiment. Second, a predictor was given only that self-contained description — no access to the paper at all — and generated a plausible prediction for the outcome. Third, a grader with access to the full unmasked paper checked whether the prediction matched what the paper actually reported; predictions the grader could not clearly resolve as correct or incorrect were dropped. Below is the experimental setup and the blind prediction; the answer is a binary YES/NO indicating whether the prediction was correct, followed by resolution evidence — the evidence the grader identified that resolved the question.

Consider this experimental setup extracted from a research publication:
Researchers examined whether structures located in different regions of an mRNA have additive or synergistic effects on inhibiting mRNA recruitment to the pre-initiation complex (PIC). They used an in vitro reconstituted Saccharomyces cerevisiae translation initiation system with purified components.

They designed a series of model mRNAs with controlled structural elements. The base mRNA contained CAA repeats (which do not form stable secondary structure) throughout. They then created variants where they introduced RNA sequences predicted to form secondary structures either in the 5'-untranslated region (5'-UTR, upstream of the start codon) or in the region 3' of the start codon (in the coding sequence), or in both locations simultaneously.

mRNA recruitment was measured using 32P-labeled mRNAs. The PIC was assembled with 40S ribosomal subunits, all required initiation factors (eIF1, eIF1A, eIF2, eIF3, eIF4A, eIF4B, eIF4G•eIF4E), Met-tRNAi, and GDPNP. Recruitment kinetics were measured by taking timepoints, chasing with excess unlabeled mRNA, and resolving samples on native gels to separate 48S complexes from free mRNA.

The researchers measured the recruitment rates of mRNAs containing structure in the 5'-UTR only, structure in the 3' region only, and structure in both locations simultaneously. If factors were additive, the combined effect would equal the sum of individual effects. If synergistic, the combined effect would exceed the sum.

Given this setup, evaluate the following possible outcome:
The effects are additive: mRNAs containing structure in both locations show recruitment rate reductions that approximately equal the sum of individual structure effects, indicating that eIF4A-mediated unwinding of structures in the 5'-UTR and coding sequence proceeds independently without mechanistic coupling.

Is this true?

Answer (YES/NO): NO